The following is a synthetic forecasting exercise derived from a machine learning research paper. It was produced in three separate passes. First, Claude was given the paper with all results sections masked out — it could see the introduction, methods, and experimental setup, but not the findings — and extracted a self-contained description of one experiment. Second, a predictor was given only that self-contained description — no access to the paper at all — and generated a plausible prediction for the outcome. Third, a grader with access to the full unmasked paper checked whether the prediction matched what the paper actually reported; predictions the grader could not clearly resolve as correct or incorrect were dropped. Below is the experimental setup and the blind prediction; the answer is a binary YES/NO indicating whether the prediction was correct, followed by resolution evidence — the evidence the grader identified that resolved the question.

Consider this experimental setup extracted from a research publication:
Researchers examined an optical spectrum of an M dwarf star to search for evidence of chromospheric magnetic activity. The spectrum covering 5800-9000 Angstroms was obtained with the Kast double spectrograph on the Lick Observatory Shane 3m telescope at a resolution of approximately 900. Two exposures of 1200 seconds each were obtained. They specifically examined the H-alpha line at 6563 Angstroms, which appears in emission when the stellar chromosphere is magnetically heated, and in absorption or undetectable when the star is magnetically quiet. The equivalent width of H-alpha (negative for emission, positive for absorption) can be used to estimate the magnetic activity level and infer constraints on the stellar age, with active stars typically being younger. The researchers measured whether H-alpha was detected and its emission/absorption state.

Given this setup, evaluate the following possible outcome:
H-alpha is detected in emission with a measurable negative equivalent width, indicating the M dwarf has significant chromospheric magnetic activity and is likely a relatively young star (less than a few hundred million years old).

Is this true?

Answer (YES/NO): NO